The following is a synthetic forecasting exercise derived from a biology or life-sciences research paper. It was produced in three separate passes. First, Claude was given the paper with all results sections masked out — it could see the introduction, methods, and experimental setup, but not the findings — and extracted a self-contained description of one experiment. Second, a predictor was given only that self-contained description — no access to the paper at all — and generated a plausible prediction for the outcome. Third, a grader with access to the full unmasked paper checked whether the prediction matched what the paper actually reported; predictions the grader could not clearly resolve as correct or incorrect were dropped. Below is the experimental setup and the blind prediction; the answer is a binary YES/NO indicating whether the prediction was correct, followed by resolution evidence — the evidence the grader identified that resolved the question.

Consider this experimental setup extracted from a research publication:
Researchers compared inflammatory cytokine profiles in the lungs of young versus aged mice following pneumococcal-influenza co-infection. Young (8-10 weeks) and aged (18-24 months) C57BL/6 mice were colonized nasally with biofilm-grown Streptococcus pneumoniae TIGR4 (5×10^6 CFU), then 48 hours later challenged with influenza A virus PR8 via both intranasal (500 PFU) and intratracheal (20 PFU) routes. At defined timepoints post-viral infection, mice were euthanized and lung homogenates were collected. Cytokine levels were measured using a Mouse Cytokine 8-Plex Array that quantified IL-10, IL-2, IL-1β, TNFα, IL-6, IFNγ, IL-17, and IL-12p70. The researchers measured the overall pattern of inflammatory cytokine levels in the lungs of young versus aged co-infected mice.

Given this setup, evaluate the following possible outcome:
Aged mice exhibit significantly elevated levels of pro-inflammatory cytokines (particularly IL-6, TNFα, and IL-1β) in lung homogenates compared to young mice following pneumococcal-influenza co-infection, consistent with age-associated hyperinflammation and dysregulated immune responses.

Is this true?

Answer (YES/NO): NO